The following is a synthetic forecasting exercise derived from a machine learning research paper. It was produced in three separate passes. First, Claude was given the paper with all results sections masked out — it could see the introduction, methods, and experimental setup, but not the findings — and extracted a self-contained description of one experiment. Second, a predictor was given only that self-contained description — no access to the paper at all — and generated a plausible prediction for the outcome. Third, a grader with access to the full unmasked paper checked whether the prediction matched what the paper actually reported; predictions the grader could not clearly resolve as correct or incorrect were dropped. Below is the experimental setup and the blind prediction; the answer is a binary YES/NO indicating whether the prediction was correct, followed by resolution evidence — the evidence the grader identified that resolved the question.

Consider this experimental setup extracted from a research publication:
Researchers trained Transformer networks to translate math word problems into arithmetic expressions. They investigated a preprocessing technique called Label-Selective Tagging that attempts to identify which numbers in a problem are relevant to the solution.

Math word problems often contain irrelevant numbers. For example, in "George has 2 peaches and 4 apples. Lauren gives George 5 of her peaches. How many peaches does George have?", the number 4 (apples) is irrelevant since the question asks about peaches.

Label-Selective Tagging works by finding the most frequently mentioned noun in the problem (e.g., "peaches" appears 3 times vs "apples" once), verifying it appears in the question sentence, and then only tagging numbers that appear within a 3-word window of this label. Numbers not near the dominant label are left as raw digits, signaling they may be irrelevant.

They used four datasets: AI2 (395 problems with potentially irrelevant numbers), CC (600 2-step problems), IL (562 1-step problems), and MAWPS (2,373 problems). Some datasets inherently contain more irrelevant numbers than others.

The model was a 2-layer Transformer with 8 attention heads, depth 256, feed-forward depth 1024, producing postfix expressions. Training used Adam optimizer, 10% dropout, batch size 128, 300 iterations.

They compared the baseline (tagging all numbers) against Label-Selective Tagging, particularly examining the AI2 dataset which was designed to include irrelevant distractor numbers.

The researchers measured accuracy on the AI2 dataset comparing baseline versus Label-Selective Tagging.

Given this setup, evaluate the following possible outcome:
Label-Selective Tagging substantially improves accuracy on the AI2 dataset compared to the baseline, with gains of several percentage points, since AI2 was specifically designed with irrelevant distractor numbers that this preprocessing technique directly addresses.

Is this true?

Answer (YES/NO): YES